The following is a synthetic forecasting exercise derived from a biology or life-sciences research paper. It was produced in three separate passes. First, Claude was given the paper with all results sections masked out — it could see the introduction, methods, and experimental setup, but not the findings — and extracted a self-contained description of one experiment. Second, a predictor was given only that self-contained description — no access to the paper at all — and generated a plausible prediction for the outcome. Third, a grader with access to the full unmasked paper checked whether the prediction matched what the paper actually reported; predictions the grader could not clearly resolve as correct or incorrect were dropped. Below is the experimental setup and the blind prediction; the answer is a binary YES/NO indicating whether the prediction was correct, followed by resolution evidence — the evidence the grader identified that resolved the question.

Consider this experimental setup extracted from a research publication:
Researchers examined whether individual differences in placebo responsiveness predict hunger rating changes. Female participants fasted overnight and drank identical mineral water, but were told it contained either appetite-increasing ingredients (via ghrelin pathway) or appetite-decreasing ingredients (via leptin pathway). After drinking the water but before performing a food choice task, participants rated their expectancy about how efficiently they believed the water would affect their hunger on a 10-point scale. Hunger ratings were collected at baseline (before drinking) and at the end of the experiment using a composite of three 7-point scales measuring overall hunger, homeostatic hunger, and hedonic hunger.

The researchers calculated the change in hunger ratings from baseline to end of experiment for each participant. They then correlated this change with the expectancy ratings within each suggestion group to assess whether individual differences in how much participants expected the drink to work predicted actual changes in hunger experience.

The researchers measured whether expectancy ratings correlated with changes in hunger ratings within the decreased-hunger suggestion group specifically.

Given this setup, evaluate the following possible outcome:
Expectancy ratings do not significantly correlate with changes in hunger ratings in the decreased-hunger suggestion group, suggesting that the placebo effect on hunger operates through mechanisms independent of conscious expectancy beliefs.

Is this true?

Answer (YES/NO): NO